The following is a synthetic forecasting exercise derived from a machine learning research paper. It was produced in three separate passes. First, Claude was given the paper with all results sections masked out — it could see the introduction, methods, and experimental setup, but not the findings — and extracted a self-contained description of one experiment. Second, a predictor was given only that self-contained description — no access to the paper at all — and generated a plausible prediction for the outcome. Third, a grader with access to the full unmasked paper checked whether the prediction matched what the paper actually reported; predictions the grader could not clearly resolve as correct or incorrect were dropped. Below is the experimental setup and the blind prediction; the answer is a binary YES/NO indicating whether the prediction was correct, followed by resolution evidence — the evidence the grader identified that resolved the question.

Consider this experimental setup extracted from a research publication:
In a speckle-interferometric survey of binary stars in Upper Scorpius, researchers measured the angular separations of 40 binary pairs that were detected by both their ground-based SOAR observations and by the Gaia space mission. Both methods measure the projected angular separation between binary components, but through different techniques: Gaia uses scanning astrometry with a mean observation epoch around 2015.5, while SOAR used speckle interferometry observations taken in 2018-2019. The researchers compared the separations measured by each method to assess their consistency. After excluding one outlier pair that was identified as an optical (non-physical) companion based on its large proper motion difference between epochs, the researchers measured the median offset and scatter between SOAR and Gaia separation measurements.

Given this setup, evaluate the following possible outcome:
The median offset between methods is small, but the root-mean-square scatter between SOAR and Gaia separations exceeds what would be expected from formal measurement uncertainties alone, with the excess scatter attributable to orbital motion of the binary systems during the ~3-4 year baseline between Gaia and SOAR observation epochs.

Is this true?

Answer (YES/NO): NO